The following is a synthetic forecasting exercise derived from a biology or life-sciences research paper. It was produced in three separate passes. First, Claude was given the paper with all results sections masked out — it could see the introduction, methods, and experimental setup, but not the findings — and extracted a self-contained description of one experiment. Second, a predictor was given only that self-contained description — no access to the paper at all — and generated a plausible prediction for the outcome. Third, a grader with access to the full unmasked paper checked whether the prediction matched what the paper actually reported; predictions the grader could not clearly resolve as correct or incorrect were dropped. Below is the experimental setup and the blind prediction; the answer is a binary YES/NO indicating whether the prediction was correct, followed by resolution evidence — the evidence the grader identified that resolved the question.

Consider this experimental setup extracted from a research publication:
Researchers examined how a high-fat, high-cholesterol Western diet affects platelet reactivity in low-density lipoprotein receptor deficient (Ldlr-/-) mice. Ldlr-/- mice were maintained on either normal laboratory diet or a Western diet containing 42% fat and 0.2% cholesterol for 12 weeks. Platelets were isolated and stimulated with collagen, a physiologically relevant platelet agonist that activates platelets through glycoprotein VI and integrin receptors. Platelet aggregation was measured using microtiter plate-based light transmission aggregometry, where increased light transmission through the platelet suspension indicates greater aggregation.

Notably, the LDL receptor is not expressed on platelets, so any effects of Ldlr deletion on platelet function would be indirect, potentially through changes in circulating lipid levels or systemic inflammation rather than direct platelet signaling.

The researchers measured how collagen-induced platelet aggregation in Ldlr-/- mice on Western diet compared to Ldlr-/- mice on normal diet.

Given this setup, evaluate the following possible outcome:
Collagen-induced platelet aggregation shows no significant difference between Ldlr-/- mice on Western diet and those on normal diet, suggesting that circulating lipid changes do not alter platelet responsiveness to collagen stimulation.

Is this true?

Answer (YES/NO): NO